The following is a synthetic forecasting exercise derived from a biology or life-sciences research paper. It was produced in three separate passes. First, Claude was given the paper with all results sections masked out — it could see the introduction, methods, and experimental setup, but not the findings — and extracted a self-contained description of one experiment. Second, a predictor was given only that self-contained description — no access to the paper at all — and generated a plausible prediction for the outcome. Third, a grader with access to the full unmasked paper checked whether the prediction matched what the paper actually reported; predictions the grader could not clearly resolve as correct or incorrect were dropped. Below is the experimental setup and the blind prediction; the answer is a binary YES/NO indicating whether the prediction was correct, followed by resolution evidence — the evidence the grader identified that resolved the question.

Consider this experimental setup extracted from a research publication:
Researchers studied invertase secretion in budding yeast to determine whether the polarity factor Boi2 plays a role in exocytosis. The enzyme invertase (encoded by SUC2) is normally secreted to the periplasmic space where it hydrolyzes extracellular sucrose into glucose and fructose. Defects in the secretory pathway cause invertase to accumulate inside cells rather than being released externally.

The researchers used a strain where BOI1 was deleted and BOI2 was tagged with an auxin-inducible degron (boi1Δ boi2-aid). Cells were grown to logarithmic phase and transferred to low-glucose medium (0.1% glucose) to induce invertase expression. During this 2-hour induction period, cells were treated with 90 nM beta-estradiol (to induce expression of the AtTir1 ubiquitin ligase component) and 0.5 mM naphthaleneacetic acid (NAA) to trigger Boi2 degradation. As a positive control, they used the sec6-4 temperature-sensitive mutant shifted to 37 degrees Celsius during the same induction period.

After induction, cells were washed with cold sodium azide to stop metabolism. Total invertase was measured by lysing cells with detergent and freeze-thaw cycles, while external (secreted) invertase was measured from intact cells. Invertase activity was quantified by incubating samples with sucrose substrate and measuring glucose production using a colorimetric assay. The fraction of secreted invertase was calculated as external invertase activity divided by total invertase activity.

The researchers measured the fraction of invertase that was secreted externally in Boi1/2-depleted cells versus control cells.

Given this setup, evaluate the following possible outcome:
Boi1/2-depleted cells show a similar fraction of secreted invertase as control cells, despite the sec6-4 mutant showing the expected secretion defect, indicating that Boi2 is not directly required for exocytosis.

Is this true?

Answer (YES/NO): YES